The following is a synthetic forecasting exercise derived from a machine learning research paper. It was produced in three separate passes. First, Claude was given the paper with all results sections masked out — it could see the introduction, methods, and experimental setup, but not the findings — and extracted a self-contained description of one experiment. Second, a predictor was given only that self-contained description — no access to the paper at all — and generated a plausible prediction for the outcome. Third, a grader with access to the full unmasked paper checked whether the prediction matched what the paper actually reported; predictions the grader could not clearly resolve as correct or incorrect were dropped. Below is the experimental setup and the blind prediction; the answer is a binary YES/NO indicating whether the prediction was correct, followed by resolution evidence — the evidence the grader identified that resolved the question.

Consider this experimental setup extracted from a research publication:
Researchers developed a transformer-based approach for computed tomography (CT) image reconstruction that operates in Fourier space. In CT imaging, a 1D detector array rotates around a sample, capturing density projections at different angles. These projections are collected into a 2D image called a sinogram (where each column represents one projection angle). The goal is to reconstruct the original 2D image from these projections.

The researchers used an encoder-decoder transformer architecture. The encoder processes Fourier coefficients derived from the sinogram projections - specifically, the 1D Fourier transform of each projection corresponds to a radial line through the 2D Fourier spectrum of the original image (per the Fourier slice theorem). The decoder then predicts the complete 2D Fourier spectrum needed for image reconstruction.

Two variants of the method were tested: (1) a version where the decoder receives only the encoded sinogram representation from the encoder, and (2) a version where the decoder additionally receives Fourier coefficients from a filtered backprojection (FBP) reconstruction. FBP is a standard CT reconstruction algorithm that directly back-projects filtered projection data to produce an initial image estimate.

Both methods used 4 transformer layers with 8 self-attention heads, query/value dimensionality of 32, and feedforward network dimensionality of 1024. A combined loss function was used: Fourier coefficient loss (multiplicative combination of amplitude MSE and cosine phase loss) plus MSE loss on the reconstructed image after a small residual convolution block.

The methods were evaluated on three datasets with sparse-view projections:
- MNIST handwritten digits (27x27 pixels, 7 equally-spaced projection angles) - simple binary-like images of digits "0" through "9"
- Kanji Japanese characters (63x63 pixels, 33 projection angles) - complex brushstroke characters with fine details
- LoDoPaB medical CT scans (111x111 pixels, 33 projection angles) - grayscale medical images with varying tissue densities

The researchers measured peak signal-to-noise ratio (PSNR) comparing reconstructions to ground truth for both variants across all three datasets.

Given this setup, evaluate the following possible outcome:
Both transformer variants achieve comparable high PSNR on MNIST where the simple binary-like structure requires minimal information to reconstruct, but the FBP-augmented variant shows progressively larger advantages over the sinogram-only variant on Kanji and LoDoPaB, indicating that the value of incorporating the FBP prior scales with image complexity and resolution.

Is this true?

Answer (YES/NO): YES